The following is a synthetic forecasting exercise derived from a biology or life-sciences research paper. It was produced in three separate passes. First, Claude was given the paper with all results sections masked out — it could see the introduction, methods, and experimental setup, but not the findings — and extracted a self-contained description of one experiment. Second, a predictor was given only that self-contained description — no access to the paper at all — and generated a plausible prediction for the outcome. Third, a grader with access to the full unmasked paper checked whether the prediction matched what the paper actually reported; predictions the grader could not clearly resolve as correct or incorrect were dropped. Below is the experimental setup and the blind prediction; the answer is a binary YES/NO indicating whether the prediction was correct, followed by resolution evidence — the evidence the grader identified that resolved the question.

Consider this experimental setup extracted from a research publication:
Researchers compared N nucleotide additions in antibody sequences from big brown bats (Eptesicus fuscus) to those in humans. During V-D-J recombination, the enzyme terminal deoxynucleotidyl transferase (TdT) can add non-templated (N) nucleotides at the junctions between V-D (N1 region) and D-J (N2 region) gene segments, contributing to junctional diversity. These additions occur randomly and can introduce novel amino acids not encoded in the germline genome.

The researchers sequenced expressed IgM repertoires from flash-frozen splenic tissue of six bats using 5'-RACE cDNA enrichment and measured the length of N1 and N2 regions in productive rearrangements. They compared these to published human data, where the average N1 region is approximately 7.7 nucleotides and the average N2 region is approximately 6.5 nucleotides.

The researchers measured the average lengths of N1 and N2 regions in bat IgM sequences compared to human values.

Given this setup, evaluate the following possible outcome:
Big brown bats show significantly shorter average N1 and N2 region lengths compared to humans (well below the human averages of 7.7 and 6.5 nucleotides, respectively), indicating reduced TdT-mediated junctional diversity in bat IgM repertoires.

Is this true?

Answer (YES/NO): YES